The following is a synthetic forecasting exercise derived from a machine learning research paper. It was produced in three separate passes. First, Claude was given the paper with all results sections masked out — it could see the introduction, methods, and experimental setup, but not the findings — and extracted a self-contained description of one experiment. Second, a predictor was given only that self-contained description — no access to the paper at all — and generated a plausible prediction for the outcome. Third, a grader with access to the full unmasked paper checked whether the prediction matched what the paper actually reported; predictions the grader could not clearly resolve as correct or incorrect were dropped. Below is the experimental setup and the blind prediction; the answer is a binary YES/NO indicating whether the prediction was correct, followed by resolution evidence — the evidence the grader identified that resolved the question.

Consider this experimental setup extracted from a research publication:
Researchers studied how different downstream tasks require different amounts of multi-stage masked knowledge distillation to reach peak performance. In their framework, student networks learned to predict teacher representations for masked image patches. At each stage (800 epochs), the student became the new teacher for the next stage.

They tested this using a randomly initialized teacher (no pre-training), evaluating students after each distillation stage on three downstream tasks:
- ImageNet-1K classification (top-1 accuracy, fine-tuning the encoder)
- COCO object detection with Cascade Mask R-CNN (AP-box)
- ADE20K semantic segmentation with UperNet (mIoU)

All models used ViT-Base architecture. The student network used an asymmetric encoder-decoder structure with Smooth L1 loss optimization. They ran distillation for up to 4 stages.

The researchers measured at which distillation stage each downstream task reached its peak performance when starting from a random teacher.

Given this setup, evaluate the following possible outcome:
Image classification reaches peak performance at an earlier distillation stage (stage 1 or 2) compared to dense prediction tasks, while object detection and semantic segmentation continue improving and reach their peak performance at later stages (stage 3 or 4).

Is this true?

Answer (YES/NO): YES